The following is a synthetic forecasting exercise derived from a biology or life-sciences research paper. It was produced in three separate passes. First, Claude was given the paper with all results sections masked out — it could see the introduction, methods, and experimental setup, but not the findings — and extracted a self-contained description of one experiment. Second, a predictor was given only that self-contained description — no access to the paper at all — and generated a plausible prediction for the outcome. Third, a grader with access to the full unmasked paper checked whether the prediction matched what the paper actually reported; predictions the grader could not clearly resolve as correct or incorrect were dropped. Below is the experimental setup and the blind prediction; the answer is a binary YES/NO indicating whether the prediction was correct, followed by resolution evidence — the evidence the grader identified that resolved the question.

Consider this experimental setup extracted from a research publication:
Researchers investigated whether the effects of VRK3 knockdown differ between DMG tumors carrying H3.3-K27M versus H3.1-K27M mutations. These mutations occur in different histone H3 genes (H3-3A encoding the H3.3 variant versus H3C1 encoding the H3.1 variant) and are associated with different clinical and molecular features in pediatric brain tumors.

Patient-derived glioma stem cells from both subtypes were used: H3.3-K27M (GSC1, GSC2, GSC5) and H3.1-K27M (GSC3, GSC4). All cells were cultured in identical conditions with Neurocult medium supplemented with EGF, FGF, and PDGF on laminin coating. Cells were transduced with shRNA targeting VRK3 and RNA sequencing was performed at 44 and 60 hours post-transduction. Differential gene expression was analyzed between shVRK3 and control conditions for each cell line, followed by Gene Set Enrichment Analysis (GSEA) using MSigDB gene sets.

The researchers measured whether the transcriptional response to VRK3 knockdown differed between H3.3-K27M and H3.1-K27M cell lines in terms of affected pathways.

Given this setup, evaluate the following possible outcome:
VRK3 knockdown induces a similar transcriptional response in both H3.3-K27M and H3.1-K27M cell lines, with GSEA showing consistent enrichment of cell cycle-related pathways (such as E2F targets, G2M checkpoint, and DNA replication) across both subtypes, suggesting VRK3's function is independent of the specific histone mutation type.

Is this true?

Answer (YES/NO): YES